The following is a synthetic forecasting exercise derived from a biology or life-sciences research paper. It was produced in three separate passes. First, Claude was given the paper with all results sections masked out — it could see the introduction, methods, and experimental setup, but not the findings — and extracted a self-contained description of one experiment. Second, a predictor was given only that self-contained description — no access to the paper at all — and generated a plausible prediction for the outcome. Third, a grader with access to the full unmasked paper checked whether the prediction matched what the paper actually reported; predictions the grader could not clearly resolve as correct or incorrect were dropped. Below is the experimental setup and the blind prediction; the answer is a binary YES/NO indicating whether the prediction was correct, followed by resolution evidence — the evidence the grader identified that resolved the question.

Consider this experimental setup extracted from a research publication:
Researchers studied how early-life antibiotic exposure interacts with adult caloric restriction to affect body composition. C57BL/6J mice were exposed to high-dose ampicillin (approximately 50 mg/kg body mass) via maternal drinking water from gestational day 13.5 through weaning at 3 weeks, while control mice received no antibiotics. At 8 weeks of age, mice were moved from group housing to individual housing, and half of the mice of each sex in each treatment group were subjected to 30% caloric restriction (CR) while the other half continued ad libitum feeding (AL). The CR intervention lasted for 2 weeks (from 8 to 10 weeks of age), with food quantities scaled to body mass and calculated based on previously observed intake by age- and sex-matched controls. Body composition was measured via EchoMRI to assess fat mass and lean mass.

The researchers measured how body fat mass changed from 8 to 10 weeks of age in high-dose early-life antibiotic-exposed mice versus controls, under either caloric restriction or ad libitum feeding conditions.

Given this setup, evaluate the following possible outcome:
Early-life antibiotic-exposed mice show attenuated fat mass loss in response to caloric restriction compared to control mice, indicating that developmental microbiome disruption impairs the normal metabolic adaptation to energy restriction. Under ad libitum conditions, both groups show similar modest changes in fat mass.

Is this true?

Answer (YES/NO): NO